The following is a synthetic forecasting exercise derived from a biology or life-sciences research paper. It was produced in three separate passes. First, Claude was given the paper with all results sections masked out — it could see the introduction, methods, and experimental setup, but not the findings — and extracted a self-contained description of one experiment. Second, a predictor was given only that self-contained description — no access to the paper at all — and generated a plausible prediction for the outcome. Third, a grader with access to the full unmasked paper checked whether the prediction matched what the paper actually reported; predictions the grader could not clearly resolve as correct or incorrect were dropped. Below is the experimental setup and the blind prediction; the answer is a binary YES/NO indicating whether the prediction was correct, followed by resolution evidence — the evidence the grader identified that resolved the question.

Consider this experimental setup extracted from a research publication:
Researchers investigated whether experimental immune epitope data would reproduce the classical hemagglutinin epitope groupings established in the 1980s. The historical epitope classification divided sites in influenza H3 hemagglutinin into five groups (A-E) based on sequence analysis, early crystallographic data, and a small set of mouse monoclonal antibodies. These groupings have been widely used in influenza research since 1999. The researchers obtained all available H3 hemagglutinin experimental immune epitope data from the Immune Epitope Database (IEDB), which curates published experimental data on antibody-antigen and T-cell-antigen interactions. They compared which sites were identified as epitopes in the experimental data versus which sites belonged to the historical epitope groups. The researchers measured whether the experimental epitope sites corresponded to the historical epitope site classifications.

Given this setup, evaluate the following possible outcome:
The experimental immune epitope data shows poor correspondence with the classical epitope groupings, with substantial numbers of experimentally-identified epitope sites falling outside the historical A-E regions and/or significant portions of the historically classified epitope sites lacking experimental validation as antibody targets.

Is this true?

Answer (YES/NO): YES